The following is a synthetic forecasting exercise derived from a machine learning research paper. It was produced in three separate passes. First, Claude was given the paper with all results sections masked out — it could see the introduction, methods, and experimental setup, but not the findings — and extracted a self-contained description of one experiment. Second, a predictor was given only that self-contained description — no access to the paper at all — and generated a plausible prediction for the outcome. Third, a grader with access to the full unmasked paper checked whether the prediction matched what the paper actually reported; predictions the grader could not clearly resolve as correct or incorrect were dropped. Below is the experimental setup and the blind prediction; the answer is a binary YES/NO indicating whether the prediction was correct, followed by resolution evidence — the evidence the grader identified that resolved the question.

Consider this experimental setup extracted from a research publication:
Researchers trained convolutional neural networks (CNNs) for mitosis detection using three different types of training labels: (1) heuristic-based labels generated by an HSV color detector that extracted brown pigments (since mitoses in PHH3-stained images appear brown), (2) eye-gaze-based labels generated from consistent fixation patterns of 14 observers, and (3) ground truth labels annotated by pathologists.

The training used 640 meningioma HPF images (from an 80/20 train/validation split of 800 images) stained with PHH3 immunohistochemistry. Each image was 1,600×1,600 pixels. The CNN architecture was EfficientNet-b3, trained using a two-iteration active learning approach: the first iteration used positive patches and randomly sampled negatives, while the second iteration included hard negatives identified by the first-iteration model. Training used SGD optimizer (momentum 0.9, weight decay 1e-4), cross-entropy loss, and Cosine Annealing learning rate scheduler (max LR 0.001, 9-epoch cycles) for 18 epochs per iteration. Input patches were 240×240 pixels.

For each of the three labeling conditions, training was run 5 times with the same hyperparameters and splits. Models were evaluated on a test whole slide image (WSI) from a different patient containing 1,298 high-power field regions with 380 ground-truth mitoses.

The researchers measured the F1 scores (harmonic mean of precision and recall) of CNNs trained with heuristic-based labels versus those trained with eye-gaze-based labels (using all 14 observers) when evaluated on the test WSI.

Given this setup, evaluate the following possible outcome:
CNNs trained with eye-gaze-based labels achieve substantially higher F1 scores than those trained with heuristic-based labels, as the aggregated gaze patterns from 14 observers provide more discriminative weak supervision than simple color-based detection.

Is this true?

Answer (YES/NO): YES